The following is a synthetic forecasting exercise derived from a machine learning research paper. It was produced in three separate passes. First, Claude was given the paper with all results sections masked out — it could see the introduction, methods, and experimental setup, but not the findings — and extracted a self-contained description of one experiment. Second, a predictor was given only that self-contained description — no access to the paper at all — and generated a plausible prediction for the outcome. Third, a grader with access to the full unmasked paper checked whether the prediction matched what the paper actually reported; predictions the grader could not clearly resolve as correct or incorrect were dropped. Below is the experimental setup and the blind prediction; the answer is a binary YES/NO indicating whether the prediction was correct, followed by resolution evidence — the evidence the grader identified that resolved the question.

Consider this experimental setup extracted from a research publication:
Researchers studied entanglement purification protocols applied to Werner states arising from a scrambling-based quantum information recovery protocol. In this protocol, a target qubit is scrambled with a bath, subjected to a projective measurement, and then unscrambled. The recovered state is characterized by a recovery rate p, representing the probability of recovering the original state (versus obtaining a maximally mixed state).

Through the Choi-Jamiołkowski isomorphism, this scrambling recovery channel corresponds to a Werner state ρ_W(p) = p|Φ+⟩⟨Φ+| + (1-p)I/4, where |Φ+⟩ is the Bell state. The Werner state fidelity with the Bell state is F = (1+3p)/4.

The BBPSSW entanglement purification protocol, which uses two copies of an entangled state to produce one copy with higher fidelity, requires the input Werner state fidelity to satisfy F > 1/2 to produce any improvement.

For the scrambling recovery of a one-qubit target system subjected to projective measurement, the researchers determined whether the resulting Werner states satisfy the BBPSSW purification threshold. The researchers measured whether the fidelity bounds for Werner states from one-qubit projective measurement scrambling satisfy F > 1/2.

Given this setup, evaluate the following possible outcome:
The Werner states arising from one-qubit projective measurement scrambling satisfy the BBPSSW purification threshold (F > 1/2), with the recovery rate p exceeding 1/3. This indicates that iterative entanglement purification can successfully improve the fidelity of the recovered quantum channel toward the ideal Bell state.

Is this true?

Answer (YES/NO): YES